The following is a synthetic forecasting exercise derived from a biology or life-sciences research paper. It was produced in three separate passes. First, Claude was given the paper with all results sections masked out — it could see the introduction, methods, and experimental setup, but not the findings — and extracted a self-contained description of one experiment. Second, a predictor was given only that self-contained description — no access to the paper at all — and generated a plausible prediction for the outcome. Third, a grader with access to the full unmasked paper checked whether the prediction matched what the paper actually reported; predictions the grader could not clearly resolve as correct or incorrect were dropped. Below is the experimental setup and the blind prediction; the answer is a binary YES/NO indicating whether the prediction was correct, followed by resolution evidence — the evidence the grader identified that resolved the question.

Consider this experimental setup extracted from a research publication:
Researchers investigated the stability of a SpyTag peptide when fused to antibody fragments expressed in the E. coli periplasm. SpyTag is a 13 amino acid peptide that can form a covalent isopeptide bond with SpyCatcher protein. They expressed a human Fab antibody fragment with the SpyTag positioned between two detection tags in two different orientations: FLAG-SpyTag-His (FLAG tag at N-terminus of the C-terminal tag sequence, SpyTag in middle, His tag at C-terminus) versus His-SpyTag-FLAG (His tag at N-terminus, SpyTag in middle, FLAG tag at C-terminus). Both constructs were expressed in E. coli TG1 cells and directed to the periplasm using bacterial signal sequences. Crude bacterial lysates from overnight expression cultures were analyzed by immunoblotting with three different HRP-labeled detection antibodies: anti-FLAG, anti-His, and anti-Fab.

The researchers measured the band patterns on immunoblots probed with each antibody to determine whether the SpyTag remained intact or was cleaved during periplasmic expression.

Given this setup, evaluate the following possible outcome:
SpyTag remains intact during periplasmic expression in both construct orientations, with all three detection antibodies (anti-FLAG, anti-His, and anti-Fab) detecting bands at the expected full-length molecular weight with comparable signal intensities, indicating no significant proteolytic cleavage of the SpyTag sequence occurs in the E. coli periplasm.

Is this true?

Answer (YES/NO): NO